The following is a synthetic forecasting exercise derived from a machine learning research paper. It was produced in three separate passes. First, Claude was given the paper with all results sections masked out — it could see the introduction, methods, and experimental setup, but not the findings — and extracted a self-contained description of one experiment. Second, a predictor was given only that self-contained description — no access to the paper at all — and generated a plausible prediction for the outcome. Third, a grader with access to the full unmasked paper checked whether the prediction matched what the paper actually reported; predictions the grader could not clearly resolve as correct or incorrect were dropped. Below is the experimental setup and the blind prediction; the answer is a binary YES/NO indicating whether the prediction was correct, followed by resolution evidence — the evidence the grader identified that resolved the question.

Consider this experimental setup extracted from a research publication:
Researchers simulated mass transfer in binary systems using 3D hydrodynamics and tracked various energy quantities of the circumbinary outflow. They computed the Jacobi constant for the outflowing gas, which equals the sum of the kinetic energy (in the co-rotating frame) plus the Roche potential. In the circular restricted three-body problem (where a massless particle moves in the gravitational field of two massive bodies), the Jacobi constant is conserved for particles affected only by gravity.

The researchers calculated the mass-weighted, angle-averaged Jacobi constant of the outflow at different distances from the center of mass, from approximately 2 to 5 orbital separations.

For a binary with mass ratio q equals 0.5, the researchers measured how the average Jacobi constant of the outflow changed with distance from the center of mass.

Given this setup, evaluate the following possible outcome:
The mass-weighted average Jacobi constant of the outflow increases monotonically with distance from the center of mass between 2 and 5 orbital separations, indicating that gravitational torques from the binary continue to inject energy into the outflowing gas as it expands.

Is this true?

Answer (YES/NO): NO